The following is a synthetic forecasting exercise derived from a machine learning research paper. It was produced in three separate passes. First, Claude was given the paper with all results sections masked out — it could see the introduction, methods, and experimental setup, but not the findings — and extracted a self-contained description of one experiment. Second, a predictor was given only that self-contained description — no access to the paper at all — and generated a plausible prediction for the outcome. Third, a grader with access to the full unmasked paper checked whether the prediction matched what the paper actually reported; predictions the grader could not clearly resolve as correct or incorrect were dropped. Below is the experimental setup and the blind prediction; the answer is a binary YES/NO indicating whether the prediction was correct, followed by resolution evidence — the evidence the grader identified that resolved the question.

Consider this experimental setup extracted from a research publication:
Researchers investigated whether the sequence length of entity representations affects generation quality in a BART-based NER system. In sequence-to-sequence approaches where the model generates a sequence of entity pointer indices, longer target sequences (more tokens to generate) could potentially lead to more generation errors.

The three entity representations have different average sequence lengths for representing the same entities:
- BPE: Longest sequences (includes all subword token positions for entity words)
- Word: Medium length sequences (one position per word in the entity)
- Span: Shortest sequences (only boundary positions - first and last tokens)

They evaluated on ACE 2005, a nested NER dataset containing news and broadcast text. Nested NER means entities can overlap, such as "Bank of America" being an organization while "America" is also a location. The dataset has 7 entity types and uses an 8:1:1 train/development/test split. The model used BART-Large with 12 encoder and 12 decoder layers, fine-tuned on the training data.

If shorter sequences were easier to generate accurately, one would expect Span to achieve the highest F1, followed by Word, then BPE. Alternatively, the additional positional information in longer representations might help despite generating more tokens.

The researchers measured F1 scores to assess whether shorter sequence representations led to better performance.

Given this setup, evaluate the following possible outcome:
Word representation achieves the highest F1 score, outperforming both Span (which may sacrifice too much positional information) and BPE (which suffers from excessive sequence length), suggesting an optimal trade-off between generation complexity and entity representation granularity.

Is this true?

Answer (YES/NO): YES